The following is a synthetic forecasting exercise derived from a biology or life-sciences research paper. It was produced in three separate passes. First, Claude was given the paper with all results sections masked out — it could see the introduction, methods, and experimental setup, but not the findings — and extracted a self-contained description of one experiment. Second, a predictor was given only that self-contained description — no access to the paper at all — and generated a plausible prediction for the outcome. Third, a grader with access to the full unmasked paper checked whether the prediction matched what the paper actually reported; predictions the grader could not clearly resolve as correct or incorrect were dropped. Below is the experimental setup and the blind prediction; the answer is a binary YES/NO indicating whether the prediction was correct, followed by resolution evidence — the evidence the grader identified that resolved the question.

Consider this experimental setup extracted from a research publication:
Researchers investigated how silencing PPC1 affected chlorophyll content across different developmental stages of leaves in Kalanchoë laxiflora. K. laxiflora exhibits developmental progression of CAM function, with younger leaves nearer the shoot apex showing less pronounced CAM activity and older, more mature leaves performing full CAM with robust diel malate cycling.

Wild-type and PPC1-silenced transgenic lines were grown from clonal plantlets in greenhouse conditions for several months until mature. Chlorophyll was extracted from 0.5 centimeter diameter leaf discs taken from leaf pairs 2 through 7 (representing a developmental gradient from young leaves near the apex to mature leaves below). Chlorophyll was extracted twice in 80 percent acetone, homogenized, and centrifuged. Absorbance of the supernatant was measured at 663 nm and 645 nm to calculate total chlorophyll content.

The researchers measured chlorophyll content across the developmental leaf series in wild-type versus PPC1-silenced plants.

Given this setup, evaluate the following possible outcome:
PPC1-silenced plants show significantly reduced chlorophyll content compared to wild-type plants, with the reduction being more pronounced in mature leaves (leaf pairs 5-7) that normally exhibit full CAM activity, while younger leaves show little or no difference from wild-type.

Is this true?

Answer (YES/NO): NO